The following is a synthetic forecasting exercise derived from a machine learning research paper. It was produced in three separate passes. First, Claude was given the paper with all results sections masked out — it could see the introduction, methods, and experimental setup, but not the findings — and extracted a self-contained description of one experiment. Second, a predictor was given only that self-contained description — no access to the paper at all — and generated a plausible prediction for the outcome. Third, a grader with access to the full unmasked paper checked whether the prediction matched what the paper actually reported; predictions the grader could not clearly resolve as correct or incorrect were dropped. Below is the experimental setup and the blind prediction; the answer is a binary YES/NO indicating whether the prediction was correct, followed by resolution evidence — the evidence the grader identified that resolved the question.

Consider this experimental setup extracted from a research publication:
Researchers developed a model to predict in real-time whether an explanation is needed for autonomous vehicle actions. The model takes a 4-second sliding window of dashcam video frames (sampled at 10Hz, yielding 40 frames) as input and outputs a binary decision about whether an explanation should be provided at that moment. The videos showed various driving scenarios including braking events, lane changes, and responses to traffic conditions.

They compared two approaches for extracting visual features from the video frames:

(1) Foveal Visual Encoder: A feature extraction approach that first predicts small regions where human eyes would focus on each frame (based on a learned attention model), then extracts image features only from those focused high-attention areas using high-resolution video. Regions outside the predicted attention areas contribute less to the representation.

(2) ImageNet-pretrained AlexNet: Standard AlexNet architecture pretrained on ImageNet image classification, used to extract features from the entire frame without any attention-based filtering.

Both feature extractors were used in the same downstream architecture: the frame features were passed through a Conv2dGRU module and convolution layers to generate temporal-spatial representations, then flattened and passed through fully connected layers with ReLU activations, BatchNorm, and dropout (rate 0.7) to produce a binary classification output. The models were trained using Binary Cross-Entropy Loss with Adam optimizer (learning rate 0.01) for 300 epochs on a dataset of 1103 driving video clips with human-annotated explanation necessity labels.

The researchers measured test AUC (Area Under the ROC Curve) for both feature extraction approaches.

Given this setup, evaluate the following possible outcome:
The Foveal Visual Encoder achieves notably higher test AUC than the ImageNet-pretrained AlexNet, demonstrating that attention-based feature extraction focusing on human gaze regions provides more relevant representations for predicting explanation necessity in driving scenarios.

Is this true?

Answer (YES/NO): YES